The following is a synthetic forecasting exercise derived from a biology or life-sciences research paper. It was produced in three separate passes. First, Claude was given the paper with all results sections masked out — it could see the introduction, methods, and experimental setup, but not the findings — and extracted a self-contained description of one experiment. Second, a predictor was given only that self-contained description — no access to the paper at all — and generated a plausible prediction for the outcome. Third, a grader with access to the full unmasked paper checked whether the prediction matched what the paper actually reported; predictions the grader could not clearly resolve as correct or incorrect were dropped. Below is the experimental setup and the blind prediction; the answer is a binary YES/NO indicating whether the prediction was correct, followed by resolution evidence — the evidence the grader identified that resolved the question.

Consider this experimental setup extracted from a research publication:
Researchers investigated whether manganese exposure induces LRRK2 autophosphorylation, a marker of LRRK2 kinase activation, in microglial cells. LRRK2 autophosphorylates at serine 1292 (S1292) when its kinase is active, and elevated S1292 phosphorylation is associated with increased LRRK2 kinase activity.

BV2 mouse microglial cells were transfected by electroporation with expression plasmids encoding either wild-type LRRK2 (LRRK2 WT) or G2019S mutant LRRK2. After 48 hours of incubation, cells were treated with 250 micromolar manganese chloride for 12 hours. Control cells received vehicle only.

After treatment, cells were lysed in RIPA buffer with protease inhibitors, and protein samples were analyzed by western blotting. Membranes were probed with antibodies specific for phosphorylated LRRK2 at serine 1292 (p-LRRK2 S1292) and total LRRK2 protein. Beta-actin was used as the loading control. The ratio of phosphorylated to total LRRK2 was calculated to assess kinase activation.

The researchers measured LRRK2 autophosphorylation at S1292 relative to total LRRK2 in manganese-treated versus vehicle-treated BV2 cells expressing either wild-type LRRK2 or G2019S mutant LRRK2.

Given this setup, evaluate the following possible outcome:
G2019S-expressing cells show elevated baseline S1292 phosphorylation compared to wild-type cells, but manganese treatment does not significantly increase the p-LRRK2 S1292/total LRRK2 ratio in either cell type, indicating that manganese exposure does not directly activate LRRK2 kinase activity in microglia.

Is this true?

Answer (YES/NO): NO